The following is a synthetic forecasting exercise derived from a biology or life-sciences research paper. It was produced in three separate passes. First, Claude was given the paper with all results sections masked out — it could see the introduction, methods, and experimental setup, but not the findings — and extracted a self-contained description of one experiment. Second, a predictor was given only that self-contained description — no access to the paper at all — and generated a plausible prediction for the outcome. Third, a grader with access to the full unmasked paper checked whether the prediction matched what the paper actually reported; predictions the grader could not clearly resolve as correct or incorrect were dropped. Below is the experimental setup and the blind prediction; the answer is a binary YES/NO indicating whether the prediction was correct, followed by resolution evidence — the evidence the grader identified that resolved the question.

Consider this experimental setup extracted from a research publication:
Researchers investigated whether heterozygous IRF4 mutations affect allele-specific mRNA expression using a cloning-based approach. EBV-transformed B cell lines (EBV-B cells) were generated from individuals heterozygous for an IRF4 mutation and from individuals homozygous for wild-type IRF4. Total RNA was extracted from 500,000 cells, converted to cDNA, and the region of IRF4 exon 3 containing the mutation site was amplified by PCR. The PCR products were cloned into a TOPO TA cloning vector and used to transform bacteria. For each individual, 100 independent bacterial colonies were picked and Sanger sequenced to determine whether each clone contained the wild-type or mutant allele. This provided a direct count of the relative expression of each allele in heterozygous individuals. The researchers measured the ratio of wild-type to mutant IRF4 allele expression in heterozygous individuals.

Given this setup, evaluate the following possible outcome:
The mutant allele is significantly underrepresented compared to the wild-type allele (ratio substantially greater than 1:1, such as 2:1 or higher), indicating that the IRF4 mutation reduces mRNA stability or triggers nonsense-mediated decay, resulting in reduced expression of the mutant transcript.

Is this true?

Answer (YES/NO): NO